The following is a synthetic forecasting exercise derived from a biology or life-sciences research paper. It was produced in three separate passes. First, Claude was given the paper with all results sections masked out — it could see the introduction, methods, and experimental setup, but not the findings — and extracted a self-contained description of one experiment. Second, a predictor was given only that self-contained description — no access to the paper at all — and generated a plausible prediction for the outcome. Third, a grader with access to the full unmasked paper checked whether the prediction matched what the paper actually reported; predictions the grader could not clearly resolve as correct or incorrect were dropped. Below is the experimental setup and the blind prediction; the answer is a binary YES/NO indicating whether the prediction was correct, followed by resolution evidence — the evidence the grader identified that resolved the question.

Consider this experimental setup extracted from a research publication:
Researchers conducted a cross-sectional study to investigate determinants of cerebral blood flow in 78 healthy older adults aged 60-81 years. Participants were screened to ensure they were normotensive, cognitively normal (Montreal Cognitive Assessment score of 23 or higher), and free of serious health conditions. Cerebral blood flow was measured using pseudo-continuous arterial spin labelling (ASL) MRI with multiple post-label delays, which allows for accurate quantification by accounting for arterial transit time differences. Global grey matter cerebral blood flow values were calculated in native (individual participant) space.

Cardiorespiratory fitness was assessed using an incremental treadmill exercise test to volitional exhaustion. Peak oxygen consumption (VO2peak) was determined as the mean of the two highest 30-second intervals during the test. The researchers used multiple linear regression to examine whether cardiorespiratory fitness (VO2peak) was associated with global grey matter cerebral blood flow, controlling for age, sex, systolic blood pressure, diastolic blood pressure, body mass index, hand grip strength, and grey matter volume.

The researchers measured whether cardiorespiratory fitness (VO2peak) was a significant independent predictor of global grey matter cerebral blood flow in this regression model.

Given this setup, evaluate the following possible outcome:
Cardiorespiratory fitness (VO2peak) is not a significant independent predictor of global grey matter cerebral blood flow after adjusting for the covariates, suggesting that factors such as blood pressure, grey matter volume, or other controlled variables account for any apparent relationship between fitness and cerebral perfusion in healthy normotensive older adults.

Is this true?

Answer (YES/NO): YES